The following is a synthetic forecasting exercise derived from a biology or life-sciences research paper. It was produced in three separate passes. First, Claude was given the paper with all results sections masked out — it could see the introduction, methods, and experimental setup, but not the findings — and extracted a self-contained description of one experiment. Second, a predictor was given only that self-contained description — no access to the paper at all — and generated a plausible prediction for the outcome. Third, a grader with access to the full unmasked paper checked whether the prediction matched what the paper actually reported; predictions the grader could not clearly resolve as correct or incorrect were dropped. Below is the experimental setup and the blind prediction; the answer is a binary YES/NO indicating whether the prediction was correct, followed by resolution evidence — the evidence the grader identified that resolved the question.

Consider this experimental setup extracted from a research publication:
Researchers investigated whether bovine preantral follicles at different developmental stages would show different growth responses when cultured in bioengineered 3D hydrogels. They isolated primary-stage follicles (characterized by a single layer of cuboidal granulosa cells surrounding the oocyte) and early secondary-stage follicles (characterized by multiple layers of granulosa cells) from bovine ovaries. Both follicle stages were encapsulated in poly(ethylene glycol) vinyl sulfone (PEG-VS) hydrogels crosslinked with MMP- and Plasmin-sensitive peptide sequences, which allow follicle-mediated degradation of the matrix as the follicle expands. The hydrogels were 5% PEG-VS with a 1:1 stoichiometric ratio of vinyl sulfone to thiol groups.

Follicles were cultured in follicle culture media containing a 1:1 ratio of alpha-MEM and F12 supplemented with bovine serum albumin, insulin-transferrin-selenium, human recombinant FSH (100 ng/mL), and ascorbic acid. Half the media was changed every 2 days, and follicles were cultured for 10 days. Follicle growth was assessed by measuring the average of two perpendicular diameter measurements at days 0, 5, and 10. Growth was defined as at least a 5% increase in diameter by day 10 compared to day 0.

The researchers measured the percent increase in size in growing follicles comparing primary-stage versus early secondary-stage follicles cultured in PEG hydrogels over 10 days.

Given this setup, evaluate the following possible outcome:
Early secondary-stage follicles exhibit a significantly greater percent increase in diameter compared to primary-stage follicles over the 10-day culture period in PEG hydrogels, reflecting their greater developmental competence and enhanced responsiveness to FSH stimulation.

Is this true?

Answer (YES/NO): NO